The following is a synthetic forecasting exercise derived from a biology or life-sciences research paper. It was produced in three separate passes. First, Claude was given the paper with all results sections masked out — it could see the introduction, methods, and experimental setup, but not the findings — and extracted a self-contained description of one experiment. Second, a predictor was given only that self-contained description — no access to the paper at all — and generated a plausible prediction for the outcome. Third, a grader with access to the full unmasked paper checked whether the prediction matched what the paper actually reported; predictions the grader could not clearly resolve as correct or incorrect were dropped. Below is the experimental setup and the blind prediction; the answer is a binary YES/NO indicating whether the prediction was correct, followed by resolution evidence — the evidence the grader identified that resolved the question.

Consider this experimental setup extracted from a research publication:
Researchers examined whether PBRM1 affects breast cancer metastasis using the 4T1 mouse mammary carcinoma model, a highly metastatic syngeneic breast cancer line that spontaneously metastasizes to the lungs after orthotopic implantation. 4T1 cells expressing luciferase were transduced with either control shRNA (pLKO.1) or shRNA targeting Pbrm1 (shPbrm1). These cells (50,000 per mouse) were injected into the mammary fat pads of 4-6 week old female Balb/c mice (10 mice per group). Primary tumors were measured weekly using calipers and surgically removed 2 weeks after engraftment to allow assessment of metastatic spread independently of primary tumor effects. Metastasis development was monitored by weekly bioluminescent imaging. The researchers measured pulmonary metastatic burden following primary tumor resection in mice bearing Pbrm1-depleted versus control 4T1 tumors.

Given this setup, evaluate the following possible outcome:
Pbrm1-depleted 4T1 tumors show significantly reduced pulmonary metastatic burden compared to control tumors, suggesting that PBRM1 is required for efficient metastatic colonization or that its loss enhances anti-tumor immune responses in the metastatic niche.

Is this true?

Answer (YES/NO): YES